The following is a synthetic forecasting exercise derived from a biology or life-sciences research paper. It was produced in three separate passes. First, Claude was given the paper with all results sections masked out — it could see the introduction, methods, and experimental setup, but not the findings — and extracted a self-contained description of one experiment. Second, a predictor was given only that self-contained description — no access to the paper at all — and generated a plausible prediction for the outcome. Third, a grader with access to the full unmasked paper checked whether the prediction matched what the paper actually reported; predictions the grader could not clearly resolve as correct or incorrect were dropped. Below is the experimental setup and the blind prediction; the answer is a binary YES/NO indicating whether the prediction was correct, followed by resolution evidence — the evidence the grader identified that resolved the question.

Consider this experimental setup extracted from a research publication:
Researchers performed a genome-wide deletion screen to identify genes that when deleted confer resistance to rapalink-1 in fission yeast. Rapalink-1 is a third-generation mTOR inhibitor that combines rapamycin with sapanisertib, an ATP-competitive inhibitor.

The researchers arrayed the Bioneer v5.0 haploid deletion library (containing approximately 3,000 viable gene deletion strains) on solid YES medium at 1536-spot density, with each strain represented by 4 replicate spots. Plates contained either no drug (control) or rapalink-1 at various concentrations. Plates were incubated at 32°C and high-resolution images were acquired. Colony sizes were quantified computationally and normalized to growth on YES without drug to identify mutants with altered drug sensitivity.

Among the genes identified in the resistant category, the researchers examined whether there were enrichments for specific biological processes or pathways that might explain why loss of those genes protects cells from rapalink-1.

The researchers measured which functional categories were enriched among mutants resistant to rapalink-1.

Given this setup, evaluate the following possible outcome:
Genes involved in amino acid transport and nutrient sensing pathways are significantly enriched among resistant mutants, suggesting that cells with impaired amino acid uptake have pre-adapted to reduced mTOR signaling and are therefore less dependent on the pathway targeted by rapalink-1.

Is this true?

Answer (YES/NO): NO